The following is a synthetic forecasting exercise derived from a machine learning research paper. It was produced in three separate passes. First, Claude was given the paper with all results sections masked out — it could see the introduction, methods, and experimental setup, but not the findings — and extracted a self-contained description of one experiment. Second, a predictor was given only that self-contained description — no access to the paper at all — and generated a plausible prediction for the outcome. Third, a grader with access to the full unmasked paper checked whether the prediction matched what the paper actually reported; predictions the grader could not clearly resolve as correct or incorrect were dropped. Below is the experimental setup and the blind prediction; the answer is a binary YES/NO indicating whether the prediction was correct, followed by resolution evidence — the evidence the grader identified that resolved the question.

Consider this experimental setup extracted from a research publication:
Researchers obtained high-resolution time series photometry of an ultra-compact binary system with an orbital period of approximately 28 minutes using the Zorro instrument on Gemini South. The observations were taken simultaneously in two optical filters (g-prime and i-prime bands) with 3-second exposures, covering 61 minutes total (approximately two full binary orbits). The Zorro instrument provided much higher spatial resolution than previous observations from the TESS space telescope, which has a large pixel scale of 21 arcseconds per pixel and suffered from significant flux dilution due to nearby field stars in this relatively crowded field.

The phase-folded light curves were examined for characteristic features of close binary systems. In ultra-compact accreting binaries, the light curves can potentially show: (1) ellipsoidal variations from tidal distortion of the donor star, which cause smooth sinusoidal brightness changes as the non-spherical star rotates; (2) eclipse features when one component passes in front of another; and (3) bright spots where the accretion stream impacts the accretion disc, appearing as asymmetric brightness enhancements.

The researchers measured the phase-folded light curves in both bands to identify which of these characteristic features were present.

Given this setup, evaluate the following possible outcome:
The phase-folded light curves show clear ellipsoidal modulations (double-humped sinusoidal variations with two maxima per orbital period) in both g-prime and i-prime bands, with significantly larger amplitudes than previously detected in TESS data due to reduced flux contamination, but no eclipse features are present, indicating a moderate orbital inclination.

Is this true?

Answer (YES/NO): NO